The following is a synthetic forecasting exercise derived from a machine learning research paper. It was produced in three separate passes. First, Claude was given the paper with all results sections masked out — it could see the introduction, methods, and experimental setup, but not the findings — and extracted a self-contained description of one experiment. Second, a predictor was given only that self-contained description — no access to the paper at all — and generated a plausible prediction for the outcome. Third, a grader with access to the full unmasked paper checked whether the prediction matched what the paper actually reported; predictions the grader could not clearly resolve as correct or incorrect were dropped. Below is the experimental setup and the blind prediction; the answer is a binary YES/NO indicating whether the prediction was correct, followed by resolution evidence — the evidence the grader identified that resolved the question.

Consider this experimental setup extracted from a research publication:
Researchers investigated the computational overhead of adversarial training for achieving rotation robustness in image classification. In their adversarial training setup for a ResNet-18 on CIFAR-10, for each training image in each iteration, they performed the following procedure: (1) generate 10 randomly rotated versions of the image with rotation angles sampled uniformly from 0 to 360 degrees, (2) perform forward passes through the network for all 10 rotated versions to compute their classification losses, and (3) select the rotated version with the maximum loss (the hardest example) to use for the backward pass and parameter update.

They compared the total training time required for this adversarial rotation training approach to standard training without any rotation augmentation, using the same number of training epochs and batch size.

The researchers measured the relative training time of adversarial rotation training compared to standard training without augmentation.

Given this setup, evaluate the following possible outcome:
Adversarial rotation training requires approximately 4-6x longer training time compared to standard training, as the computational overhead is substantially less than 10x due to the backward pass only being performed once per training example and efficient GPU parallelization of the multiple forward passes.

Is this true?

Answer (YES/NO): YES